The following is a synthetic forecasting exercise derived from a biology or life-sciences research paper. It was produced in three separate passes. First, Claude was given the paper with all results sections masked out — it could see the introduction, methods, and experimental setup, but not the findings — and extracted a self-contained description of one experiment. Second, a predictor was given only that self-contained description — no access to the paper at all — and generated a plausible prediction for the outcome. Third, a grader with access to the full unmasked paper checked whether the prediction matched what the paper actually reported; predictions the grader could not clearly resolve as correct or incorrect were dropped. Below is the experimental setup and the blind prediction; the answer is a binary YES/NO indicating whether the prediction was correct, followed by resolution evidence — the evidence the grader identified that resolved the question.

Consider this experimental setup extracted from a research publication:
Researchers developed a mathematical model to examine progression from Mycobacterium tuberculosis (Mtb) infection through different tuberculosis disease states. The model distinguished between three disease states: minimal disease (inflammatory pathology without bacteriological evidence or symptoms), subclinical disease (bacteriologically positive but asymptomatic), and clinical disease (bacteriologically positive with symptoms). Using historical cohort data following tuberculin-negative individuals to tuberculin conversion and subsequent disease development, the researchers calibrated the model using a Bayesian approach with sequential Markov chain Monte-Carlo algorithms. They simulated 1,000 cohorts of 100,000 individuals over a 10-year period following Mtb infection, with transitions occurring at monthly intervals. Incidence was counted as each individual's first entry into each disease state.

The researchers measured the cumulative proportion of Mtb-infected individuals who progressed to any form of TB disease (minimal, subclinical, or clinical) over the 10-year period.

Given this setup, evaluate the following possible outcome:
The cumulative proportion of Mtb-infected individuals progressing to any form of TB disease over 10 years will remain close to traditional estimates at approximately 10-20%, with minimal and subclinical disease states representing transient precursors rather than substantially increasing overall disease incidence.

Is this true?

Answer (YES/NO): NO